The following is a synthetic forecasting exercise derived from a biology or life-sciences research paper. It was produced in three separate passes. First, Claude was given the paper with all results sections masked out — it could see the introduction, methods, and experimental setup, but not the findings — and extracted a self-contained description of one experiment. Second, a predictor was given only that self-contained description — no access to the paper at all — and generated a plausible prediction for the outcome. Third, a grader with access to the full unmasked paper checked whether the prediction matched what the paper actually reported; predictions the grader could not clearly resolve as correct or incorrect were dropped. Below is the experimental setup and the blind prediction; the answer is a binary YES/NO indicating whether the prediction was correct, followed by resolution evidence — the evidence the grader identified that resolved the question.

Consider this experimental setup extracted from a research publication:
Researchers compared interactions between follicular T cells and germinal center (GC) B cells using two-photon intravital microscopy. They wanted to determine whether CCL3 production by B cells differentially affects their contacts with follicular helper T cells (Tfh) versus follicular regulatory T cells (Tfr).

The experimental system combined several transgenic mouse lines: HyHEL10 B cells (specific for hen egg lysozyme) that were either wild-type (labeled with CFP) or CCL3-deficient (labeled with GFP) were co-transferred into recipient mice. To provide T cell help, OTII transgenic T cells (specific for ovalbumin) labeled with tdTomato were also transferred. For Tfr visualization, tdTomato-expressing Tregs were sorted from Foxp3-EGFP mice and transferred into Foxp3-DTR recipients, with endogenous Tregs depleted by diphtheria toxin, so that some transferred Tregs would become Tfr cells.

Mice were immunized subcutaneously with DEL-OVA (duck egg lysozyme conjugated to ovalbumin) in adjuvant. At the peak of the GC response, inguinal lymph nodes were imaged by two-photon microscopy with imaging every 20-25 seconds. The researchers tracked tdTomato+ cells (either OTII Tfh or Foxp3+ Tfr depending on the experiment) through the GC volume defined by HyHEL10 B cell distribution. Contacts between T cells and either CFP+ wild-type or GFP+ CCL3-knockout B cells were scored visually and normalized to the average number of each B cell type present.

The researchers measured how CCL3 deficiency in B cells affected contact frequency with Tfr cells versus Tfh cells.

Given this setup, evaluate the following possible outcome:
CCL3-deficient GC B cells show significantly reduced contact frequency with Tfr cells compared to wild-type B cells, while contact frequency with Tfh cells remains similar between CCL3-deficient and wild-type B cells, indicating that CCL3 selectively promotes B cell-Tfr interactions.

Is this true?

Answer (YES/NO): YES